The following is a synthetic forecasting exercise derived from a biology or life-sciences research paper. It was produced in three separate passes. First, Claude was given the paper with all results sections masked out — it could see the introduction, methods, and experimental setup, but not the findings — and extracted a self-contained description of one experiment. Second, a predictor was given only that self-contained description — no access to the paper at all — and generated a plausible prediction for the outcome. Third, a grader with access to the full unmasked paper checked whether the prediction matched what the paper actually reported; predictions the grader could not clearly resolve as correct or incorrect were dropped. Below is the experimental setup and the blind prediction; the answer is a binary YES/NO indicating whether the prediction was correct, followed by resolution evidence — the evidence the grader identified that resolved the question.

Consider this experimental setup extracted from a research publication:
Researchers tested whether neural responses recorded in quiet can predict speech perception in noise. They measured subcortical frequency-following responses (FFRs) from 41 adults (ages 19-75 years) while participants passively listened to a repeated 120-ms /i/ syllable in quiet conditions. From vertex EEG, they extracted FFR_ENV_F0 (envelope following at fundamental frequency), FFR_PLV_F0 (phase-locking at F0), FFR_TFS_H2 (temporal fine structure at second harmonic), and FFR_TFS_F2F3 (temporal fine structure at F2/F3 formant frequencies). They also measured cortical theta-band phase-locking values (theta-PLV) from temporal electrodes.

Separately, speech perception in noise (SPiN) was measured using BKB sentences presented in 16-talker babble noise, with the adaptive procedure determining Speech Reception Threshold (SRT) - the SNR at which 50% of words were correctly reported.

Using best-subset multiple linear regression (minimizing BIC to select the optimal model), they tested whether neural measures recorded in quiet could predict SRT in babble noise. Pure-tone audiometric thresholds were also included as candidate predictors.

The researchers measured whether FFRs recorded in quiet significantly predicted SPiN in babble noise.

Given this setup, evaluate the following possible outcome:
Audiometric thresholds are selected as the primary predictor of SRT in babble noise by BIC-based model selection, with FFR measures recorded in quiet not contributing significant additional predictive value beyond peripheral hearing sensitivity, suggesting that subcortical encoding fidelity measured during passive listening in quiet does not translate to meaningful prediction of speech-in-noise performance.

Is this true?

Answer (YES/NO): NO